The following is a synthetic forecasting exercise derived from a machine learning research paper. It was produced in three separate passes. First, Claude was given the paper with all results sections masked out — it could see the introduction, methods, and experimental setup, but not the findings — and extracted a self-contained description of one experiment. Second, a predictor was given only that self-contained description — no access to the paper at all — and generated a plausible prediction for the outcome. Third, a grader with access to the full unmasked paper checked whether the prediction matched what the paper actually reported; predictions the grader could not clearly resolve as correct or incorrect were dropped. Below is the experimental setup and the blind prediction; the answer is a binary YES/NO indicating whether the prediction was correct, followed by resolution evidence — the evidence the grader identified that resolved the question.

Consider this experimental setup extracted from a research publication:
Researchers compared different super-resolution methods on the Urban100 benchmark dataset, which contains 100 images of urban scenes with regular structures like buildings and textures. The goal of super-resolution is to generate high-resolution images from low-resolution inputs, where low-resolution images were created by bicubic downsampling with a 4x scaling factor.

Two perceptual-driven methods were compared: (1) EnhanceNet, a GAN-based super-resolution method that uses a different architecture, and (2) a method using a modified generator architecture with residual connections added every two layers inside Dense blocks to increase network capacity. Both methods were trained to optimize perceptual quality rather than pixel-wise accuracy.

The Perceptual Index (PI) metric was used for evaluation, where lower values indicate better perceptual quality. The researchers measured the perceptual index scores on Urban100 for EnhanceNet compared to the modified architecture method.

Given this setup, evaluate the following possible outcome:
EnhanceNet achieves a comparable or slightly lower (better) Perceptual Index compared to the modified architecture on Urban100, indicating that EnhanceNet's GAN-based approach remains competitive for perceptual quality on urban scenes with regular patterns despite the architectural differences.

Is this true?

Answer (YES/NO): YES